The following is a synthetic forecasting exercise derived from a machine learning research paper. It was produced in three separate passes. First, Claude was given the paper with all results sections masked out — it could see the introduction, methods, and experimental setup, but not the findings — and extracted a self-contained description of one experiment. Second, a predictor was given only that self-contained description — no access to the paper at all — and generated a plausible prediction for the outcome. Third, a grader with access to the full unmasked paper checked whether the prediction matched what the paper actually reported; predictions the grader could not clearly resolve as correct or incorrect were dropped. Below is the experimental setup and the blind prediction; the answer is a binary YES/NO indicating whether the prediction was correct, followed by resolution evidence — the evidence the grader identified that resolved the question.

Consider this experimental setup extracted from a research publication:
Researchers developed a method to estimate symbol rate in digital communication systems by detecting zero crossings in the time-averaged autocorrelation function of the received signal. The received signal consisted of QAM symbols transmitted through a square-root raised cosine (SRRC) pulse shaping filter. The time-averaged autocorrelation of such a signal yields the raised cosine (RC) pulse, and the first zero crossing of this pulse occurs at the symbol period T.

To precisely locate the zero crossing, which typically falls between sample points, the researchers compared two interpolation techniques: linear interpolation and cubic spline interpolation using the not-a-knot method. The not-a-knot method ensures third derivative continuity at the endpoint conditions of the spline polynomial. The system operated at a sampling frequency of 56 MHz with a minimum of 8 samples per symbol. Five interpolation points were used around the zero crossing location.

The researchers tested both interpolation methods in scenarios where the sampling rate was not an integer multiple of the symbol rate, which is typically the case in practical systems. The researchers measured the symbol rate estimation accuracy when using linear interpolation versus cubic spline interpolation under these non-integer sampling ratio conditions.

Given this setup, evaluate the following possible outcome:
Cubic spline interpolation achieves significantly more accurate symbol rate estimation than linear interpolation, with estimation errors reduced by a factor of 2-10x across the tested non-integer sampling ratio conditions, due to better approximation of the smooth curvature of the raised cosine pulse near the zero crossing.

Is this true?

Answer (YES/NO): YES